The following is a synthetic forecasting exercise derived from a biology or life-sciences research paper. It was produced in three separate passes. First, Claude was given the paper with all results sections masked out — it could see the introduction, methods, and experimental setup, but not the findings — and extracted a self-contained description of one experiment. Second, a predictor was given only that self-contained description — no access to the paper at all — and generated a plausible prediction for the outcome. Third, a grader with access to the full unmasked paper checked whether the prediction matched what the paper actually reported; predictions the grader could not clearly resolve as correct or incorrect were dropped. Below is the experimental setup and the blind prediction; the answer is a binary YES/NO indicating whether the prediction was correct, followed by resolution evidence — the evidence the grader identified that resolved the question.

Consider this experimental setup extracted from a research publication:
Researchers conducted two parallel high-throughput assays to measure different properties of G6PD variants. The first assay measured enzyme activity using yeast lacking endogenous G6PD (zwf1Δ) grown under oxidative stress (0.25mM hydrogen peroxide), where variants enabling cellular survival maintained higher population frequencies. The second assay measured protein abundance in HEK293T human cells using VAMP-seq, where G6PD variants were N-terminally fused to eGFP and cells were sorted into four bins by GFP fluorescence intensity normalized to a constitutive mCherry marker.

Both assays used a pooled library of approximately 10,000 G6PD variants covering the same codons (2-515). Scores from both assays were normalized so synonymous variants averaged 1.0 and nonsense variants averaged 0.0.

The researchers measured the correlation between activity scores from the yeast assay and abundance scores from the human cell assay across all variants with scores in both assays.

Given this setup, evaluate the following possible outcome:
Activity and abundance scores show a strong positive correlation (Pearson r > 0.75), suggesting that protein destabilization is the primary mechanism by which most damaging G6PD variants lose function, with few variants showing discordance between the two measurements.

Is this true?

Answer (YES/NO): NO